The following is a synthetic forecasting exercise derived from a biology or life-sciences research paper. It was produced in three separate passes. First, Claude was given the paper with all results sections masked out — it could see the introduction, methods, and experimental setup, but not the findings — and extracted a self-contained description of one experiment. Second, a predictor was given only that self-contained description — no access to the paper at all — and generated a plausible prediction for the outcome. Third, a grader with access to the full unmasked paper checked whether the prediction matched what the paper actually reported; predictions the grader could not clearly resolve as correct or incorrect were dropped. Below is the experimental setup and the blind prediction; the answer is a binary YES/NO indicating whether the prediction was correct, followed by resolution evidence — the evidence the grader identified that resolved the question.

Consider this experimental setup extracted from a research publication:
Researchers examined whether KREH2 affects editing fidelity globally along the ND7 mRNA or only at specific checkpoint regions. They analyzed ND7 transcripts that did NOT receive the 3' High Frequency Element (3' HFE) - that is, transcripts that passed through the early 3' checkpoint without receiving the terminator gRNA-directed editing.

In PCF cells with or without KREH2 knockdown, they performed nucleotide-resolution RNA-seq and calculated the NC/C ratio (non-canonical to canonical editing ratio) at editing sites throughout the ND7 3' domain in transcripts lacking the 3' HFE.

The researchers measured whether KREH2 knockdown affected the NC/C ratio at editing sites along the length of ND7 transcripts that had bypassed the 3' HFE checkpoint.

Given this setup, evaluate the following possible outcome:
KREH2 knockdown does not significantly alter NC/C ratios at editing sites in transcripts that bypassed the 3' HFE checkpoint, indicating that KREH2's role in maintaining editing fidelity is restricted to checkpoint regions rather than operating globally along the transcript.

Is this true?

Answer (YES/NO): NO